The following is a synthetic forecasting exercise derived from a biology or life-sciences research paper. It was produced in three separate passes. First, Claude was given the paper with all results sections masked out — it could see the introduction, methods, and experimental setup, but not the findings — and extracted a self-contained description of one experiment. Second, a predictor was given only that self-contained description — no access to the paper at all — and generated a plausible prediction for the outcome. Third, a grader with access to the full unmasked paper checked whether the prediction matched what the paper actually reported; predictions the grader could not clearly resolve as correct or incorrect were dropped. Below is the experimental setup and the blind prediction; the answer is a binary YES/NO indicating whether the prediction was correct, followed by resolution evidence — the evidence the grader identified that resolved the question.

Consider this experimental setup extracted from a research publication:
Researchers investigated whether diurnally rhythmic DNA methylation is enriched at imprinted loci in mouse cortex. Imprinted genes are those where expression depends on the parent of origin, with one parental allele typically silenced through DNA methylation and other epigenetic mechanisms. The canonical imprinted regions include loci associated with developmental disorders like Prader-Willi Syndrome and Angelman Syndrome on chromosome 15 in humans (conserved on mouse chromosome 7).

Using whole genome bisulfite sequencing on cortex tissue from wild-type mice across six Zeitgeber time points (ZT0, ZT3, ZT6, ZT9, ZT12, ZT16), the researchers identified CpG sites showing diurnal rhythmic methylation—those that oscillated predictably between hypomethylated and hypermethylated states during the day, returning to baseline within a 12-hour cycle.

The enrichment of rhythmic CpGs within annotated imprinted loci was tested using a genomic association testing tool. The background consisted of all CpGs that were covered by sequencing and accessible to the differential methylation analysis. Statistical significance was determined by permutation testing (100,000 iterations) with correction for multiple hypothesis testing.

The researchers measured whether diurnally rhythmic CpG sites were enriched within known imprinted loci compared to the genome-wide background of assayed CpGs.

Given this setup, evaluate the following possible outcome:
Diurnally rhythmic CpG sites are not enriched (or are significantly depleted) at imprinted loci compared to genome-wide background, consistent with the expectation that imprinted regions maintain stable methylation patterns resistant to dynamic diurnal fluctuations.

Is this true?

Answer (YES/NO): YES